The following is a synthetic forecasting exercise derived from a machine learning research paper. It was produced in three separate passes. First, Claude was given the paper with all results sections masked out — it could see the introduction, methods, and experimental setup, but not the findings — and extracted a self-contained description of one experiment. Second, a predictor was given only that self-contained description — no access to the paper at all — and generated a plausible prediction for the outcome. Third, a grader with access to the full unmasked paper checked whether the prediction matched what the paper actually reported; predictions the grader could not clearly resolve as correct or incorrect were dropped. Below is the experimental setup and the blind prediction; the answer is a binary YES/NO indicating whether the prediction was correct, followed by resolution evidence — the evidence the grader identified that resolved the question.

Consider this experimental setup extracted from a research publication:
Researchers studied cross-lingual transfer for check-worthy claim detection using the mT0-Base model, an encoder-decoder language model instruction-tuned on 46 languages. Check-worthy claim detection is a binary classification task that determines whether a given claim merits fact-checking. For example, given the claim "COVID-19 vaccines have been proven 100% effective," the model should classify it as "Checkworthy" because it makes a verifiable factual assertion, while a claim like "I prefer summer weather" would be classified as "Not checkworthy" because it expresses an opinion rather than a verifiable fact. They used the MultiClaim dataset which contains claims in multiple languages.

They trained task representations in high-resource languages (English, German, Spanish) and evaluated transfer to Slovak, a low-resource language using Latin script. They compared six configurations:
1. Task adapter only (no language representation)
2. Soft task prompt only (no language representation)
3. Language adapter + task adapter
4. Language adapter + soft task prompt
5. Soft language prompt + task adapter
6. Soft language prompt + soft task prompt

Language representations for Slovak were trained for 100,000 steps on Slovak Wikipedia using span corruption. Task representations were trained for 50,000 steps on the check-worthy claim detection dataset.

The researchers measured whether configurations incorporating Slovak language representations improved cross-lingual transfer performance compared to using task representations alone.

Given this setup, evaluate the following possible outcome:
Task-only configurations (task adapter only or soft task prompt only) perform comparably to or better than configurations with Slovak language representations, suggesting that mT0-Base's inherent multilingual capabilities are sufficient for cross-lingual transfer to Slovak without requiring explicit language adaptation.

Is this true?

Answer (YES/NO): NO